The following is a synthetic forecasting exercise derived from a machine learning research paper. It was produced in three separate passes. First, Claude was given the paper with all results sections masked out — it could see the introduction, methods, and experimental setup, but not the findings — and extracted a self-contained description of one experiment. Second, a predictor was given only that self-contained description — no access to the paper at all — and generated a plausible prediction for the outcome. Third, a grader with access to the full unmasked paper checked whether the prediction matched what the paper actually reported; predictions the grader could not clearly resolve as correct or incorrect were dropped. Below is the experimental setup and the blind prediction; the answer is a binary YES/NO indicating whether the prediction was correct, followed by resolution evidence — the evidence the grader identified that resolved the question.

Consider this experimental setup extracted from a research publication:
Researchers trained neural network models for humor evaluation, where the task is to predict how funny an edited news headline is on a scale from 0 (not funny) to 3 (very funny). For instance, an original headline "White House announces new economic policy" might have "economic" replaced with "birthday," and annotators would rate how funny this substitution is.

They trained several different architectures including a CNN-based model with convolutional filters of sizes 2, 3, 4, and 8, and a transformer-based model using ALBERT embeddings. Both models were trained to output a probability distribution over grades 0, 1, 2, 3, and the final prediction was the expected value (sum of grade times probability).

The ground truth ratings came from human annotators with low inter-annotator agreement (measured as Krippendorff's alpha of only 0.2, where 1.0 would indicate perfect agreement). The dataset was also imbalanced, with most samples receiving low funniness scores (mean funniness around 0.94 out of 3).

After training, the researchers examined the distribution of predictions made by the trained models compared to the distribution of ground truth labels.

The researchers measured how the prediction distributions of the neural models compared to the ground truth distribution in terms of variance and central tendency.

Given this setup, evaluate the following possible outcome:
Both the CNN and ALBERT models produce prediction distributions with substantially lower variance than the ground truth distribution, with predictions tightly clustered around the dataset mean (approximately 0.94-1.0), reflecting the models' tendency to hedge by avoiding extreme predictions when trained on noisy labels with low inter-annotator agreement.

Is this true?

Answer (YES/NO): YES